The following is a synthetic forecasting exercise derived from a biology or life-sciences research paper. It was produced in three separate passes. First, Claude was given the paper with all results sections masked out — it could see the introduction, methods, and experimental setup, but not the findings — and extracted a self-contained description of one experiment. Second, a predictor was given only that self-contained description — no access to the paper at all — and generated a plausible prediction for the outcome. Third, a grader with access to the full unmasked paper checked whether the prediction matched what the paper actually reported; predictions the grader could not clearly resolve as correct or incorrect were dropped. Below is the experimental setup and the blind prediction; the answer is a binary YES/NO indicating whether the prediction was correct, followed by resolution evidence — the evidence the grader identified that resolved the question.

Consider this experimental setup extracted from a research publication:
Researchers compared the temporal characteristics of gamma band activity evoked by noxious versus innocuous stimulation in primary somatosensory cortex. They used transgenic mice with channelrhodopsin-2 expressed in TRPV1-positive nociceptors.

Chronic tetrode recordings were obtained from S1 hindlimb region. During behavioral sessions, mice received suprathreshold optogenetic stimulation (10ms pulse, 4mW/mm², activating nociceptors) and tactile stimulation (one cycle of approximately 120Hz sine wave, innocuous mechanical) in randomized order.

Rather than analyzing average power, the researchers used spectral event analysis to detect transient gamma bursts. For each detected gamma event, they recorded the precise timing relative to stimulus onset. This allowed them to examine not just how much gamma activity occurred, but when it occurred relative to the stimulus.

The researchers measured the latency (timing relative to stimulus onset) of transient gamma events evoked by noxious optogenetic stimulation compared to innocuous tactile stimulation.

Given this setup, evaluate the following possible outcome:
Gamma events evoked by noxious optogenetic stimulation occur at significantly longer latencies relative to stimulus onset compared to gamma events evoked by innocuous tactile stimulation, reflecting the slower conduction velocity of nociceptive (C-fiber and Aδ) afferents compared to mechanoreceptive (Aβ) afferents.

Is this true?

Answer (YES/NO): NO